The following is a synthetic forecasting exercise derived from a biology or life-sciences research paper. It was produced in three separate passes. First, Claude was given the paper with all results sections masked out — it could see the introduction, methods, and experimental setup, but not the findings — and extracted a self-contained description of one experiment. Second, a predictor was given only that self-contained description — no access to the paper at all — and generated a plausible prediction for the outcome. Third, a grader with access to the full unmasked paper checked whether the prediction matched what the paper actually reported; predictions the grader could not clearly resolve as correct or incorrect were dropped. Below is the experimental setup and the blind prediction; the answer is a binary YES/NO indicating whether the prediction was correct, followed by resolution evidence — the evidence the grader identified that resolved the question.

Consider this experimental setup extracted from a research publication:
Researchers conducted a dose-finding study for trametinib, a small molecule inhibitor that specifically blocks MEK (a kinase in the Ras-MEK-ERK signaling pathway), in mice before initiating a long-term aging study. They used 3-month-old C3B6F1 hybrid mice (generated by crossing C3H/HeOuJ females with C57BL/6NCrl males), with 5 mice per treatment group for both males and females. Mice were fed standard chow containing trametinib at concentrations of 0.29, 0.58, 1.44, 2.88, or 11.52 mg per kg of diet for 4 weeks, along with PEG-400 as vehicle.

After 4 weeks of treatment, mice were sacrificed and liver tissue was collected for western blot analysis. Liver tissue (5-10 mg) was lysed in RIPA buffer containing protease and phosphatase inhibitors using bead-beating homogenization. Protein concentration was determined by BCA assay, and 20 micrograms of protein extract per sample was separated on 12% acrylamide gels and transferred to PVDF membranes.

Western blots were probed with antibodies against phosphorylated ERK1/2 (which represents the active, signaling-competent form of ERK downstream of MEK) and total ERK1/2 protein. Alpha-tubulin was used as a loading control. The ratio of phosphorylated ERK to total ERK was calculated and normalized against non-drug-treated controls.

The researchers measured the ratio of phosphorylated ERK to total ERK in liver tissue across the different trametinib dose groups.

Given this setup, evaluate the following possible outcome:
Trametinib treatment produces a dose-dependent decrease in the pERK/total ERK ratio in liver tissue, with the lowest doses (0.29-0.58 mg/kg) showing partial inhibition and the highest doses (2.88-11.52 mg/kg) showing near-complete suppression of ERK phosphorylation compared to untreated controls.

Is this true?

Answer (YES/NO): NO